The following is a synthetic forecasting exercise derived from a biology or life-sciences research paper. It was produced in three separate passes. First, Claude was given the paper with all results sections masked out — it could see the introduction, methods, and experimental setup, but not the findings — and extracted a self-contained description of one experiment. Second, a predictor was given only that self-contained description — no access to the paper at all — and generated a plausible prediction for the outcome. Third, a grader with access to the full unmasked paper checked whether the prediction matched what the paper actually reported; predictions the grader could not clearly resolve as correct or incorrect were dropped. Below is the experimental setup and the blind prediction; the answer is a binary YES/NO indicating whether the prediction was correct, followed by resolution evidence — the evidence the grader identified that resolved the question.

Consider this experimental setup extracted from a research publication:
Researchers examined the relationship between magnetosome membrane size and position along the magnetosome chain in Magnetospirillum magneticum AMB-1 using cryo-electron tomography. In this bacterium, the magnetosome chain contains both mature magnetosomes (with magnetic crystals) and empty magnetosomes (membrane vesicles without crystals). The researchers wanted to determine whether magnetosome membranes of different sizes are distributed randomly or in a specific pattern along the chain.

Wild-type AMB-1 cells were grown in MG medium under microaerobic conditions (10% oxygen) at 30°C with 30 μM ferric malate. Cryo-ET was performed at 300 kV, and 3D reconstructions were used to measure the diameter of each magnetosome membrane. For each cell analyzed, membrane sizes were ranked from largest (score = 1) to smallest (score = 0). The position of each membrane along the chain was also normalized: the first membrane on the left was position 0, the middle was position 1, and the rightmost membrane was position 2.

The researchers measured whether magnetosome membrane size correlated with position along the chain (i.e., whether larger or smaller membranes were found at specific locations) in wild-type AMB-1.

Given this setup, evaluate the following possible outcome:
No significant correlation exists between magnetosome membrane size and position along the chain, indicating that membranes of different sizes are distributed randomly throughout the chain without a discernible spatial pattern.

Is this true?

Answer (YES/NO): YES